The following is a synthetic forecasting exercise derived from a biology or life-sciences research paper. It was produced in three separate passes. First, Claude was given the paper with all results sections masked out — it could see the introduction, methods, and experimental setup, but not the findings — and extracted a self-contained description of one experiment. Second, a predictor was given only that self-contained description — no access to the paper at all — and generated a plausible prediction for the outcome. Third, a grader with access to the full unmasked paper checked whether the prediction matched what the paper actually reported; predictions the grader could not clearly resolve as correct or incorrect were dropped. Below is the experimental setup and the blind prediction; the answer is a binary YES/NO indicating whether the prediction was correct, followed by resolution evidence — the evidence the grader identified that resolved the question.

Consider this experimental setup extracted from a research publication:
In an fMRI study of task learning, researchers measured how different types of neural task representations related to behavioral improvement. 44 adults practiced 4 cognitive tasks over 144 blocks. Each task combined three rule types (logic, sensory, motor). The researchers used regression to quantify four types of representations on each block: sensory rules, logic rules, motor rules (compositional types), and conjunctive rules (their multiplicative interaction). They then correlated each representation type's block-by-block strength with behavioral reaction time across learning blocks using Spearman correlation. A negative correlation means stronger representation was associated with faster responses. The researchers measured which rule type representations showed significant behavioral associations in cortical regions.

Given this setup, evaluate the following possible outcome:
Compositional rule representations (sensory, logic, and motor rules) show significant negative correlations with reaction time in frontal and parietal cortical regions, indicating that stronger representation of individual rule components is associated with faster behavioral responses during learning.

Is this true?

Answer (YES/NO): NO